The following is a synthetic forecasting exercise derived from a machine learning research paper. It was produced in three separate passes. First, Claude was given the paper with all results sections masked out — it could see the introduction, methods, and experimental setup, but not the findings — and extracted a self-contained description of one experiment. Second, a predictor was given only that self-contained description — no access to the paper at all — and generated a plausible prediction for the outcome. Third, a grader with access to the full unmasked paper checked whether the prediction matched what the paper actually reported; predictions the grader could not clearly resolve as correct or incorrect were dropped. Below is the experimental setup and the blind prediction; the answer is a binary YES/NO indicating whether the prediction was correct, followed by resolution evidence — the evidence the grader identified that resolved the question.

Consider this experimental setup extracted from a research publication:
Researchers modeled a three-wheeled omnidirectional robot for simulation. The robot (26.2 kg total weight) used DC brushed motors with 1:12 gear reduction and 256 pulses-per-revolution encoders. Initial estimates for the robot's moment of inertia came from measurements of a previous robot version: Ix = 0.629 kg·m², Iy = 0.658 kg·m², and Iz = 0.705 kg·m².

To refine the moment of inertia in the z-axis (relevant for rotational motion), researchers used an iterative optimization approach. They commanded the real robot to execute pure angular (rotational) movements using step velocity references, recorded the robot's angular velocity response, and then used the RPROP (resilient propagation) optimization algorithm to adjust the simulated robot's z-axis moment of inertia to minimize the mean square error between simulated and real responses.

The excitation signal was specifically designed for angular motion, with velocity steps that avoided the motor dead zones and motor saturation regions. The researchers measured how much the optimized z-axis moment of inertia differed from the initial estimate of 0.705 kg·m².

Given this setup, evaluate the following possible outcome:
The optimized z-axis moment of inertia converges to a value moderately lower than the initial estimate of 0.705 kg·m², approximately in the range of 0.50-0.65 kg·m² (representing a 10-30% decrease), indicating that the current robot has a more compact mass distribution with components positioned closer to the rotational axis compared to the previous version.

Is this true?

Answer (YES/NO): NO